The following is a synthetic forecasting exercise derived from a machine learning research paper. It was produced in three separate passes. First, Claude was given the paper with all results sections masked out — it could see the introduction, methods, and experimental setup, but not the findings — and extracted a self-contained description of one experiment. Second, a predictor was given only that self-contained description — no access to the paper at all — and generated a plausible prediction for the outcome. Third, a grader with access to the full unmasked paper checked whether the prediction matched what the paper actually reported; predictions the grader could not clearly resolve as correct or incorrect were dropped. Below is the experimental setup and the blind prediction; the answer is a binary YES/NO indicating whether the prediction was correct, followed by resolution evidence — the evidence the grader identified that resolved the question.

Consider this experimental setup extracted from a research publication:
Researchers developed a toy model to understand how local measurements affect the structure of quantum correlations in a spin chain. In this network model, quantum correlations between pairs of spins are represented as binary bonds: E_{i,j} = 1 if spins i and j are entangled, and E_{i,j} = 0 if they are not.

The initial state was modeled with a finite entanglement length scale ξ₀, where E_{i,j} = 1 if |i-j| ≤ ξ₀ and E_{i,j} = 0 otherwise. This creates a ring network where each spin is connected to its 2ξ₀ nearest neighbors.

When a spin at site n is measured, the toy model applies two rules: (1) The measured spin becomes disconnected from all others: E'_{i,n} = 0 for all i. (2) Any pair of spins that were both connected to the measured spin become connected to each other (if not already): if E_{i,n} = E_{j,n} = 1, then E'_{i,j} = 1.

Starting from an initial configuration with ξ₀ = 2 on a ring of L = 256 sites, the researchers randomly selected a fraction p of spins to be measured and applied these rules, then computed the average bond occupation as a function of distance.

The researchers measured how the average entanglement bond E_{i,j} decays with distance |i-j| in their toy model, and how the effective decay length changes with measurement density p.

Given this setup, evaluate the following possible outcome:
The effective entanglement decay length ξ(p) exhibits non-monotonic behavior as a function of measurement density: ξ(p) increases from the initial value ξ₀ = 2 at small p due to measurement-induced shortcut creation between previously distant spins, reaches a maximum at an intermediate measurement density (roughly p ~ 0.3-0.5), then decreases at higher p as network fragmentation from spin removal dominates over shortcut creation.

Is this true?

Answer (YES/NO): NO